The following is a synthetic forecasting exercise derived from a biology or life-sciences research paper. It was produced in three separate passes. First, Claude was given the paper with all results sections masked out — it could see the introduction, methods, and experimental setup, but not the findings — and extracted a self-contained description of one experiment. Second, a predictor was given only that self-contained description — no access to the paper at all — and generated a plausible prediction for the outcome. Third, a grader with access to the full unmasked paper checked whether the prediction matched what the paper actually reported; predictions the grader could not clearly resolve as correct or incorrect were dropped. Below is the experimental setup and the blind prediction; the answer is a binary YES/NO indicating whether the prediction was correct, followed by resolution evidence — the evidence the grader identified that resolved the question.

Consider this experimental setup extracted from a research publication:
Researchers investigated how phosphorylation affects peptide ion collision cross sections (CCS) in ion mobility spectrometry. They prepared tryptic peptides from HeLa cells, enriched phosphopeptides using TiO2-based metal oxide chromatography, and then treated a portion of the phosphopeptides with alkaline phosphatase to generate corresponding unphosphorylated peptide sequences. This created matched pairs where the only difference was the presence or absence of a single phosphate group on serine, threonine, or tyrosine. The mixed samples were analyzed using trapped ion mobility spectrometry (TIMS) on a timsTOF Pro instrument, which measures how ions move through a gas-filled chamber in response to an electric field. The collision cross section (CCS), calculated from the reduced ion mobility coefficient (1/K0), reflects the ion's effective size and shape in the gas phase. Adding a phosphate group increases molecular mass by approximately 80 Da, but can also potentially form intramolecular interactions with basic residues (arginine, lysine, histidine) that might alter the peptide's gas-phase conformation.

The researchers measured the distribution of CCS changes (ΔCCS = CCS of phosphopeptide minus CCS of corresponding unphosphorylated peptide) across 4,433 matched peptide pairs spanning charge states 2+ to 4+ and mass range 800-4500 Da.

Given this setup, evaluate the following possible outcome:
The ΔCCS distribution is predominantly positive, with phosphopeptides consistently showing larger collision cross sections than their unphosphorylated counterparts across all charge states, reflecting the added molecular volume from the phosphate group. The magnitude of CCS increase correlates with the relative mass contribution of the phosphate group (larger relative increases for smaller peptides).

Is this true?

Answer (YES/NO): NO